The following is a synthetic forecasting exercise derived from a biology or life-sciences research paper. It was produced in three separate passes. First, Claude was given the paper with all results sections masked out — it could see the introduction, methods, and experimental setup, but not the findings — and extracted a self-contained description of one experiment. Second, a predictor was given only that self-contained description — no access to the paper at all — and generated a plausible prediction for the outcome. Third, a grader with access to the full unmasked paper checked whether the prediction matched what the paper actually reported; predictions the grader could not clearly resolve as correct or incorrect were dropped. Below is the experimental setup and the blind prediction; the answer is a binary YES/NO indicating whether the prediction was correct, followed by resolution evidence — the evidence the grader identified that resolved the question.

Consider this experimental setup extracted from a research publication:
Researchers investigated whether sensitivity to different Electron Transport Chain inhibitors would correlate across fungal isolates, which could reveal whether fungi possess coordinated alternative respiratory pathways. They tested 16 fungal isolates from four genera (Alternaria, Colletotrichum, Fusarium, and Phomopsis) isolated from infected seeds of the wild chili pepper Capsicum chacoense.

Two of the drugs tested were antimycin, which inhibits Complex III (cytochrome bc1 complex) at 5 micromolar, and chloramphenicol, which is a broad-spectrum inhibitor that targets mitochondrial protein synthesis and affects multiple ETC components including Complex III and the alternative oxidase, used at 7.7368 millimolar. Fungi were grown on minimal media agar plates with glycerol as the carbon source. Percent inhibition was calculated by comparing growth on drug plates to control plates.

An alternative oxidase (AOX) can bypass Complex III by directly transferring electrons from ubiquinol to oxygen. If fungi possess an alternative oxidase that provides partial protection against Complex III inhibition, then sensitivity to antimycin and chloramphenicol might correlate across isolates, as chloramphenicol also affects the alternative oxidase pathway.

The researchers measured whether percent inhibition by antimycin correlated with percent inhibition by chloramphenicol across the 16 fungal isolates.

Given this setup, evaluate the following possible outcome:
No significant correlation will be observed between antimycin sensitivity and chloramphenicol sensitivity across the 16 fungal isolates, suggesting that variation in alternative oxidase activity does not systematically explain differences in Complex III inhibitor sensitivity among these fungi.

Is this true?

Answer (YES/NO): NO